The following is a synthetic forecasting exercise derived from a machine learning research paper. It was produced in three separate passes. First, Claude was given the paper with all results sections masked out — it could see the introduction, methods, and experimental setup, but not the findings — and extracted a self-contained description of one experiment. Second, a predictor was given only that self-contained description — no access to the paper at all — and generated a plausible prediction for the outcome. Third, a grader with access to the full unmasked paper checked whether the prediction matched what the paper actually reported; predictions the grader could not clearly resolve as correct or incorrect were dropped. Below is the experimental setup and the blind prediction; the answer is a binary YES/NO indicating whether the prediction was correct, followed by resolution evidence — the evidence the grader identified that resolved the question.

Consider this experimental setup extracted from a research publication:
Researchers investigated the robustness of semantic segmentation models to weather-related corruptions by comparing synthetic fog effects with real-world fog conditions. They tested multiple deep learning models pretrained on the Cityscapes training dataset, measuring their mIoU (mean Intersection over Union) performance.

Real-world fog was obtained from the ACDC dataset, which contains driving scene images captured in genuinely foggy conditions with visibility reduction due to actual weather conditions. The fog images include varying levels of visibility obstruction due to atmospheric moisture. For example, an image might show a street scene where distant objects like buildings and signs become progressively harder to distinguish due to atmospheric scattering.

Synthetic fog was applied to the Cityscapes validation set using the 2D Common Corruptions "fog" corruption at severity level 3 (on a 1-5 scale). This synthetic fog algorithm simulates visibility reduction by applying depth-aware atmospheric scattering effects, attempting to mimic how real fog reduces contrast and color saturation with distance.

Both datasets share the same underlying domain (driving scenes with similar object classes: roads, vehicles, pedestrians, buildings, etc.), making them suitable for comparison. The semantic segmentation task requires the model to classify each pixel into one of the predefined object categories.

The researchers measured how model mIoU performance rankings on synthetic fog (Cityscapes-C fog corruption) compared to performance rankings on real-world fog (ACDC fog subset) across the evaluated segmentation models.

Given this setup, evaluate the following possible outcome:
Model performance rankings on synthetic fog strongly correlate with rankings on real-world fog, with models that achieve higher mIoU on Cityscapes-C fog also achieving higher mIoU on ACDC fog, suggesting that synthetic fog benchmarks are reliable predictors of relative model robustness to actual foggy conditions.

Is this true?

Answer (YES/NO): NO